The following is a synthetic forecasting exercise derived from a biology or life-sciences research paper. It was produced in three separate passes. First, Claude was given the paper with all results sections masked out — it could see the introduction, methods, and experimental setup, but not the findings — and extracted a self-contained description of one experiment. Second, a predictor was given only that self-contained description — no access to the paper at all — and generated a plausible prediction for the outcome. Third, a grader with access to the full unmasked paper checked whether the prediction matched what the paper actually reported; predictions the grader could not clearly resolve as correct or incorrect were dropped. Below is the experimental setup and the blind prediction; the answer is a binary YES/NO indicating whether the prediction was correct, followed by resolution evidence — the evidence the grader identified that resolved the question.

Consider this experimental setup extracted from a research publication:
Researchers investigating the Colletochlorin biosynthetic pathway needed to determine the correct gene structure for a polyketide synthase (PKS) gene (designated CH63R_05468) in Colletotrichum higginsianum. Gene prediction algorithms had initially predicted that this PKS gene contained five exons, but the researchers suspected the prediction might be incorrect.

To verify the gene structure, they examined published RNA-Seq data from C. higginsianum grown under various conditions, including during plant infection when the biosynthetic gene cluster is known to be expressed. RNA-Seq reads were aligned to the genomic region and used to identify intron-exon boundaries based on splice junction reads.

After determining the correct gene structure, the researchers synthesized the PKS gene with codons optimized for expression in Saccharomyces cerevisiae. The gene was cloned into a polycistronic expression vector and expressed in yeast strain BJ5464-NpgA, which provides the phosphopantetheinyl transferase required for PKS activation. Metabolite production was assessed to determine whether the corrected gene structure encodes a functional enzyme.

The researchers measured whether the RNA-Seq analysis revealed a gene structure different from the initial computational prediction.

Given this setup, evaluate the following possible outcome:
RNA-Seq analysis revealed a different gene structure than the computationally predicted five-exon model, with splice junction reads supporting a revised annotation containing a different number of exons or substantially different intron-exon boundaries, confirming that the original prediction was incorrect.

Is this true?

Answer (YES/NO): YES